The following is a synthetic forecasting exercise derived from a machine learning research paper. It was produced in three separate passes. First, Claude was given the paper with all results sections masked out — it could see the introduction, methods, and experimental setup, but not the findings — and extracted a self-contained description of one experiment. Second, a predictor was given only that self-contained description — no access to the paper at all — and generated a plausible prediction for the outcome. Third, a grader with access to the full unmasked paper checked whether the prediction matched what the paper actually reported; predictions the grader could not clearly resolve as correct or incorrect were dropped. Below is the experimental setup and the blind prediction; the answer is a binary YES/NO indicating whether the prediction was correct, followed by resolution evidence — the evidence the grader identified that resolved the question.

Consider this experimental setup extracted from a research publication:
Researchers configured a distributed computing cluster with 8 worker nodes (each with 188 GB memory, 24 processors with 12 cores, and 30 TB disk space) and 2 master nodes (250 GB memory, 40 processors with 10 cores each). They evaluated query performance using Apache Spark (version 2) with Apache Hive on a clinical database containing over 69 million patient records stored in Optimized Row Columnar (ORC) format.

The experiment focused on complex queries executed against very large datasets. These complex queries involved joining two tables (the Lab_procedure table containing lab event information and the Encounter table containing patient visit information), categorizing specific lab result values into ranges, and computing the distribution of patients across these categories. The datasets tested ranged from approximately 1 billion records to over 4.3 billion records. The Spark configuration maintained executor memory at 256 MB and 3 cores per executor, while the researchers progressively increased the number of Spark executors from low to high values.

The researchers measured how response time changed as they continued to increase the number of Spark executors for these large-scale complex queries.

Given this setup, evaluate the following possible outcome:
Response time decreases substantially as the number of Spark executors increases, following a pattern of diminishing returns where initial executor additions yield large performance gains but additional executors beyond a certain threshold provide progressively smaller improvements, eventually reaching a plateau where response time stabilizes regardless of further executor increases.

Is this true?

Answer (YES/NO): NO